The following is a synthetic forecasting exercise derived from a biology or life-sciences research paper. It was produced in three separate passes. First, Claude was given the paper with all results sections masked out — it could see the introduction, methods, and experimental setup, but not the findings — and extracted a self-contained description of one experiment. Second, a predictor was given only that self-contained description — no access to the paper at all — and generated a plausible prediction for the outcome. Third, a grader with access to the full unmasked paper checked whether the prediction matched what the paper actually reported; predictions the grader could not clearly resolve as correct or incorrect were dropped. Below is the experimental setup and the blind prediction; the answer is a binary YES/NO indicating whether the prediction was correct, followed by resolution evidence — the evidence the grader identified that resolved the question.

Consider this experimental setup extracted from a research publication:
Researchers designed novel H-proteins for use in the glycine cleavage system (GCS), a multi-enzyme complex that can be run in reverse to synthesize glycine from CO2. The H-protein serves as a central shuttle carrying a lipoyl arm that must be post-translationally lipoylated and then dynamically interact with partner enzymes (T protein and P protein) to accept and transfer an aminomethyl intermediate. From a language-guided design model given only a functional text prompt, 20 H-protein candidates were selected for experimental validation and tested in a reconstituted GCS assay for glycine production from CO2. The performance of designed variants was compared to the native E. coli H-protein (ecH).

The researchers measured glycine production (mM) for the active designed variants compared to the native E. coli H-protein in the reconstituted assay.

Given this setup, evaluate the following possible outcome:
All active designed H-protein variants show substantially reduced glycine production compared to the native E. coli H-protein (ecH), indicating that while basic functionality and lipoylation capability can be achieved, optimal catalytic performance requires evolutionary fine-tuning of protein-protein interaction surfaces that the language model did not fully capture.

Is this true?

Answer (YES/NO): NO